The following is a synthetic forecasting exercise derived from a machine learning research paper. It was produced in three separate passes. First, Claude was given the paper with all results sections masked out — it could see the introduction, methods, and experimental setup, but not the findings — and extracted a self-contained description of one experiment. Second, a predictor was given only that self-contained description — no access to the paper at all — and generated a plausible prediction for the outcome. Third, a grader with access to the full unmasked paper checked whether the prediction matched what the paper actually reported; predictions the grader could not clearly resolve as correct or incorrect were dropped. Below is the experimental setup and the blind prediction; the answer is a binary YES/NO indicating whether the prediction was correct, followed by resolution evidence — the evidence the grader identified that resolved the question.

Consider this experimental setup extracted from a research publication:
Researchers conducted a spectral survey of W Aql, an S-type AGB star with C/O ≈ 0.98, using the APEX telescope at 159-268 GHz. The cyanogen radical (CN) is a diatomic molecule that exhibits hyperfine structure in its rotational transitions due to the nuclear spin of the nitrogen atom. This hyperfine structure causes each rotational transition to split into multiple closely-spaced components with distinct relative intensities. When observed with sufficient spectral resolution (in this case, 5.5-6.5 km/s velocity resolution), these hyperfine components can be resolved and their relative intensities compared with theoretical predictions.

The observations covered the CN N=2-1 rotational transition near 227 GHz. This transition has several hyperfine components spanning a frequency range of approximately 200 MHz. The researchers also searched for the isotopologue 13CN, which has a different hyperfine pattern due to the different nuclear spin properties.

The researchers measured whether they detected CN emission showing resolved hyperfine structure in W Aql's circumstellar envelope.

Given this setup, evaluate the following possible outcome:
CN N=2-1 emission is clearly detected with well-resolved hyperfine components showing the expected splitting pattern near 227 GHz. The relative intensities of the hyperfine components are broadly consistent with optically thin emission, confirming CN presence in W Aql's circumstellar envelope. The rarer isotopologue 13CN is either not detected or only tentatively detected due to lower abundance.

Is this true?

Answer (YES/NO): NO